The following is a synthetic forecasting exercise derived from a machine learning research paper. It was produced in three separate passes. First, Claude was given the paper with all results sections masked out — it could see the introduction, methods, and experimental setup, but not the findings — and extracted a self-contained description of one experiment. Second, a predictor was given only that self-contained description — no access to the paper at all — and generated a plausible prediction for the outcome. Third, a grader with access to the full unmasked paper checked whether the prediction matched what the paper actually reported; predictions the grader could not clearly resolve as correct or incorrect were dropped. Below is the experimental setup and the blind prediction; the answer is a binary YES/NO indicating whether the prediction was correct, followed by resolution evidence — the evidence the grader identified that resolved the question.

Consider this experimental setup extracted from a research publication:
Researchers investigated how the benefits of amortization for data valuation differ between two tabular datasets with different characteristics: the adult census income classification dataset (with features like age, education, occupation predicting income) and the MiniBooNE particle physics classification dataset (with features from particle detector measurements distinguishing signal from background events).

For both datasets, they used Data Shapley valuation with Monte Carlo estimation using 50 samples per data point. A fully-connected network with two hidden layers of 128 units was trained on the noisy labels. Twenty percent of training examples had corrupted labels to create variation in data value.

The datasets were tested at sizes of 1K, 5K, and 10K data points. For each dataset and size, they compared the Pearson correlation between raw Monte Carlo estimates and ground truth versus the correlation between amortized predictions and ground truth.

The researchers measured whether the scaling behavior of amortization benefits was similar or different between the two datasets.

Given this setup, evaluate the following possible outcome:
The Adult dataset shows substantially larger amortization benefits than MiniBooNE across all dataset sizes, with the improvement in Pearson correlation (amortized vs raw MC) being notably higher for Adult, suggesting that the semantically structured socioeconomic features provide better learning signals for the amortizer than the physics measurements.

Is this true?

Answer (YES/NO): NO